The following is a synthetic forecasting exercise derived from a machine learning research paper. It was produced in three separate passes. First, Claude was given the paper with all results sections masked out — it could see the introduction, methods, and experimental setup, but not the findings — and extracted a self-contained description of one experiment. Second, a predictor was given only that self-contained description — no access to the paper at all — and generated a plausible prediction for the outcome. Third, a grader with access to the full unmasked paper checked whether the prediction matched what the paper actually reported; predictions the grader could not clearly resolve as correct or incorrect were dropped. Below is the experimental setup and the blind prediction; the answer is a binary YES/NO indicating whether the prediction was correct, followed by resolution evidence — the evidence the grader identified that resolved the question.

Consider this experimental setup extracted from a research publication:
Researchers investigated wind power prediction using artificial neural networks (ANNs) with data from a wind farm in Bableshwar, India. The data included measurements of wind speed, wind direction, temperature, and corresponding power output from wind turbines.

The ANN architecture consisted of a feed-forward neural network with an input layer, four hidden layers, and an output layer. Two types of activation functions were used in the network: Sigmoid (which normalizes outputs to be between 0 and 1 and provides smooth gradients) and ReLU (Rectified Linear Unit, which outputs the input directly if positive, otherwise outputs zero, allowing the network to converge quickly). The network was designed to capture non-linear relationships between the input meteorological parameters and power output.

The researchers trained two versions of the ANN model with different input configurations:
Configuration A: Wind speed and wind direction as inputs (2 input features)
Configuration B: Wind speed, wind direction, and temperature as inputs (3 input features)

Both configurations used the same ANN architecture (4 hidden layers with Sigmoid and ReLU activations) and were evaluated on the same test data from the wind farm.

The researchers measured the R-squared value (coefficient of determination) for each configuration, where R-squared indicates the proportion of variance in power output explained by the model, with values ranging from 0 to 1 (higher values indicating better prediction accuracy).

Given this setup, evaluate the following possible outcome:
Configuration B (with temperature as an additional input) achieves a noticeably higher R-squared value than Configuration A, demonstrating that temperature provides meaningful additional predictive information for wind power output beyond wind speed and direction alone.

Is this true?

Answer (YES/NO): NO